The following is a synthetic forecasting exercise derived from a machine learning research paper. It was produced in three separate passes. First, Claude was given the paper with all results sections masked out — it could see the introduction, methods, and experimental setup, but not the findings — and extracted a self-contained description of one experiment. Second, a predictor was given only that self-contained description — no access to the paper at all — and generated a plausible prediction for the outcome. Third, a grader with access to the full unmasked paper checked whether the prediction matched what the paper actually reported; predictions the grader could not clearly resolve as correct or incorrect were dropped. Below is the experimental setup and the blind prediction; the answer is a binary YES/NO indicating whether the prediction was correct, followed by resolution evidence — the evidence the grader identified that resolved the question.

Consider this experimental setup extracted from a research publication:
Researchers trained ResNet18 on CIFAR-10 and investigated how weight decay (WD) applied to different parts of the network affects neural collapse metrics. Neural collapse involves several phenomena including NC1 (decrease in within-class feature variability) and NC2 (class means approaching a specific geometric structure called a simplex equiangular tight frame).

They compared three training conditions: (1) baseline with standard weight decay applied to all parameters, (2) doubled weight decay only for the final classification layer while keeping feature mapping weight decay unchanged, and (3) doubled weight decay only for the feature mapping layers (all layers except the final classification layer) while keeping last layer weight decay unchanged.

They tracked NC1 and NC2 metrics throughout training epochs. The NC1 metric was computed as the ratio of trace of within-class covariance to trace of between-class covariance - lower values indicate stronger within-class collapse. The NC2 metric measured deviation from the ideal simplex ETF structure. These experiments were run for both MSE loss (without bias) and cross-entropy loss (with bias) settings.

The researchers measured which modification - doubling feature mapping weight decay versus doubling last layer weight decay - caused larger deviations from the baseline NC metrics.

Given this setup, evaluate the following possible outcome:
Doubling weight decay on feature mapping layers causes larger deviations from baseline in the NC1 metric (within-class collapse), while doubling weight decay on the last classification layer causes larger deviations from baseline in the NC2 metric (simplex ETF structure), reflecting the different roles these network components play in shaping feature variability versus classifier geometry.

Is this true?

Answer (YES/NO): NO